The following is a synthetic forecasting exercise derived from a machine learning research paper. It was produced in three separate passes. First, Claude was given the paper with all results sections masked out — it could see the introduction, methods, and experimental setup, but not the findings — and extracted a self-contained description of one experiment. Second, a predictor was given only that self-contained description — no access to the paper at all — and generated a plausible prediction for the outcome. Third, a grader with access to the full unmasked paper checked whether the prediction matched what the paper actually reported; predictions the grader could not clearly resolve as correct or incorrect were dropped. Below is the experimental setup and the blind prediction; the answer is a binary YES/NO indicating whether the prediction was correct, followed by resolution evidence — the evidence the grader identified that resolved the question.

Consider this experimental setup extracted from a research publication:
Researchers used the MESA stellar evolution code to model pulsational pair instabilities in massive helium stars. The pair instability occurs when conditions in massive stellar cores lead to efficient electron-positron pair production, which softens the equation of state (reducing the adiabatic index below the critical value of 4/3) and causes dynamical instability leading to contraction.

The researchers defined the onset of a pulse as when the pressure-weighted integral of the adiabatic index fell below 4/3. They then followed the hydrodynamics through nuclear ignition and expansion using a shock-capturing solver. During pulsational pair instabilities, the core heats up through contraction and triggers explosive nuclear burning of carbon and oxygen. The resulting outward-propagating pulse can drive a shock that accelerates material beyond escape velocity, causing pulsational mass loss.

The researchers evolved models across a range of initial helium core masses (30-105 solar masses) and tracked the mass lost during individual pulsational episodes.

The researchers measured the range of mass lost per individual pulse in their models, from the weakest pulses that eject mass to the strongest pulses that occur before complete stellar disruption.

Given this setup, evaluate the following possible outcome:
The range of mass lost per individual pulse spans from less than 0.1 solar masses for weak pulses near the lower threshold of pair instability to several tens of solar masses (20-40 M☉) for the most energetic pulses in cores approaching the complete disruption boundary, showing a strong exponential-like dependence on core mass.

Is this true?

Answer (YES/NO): NO